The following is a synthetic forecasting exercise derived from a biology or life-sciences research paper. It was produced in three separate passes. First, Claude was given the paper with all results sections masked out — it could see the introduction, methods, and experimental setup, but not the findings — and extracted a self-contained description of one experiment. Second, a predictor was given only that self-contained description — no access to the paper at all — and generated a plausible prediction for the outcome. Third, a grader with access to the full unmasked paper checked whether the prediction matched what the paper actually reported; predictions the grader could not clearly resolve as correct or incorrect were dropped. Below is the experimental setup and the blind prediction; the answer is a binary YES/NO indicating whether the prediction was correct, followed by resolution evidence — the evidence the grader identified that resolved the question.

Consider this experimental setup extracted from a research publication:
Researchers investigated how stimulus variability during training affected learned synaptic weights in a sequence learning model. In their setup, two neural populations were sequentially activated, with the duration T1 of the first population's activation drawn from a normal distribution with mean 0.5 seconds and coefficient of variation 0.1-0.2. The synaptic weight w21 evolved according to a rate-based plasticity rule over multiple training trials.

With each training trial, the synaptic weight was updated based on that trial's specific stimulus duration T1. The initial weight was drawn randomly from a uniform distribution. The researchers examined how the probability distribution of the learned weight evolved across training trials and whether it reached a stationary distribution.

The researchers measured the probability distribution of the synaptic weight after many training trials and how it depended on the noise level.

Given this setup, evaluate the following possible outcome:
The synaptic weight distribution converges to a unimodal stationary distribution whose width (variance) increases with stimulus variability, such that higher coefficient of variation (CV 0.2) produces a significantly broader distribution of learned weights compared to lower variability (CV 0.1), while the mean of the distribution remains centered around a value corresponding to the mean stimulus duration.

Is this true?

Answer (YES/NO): YES